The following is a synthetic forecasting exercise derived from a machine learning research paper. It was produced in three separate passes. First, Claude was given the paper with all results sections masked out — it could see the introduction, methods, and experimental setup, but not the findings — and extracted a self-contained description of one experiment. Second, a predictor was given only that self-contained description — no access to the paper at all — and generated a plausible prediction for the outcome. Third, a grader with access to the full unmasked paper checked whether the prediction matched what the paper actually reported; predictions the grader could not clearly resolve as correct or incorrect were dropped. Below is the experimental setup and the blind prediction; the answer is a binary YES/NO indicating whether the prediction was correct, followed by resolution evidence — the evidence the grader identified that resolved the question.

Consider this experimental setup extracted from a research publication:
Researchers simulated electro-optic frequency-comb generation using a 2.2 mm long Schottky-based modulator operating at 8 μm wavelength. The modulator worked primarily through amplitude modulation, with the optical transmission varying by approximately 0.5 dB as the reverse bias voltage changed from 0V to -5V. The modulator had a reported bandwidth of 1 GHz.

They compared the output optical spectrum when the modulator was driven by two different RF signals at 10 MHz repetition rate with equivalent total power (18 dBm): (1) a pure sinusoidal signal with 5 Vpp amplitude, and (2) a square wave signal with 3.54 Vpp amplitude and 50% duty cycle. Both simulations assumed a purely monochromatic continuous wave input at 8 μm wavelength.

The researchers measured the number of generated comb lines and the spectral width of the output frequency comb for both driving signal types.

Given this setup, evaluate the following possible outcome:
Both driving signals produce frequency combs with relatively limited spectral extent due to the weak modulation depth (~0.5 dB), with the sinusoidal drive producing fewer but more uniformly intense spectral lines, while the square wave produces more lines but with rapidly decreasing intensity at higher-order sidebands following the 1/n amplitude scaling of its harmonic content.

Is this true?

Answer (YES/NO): NO